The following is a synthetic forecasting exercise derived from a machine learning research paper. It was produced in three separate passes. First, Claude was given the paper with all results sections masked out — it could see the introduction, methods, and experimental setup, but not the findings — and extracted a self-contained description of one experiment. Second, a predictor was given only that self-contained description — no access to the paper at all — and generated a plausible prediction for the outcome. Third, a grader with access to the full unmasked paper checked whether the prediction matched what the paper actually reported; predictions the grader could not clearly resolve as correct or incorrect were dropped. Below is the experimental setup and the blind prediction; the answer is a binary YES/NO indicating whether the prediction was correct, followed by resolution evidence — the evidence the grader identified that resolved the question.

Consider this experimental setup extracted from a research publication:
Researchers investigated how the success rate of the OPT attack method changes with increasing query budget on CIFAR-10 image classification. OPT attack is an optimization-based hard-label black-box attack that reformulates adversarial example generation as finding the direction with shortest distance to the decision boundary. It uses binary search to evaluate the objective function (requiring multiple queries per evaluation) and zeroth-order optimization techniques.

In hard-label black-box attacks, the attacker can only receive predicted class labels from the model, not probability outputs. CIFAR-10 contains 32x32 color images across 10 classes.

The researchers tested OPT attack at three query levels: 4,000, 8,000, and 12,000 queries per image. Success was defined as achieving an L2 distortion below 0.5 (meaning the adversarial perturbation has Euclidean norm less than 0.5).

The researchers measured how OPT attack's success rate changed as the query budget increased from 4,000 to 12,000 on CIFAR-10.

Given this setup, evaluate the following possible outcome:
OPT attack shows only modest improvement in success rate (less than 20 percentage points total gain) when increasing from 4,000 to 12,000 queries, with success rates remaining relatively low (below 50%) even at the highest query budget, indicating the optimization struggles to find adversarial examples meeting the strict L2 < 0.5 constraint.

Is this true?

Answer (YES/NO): NO